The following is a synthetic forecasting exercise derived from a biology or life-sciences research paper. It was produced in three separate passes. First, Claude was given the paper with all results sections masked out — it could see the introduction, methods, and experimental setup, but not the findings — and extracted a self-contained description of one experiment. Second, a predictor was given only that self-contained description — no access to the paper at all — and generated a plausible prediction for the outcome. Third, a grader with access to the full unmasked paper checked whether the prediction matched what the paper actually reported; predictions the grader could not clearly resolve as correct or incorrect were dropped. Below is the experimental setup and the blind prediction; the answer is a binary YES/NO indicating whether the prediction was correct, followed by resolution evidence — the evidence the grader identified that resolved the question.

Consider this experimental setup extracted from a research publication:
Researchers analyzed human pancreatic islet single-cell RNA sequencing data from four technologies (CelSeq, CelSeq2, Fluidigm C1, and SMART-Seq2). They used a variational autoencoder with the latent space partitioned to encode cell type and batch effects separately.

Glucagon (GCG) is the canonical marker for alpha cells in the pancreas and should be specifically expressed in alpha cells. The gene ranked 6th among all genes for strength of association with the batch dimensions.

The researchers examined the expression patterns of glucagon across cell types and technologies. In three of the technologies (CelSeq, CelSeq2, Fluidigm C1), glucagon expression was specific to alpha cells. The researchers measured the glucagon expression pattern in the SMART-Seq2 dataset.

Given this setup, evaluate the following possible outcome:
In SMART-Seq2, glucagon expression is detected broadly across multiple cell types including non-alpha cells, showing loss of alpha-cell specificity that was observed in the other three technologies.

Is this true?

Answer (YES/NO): YES